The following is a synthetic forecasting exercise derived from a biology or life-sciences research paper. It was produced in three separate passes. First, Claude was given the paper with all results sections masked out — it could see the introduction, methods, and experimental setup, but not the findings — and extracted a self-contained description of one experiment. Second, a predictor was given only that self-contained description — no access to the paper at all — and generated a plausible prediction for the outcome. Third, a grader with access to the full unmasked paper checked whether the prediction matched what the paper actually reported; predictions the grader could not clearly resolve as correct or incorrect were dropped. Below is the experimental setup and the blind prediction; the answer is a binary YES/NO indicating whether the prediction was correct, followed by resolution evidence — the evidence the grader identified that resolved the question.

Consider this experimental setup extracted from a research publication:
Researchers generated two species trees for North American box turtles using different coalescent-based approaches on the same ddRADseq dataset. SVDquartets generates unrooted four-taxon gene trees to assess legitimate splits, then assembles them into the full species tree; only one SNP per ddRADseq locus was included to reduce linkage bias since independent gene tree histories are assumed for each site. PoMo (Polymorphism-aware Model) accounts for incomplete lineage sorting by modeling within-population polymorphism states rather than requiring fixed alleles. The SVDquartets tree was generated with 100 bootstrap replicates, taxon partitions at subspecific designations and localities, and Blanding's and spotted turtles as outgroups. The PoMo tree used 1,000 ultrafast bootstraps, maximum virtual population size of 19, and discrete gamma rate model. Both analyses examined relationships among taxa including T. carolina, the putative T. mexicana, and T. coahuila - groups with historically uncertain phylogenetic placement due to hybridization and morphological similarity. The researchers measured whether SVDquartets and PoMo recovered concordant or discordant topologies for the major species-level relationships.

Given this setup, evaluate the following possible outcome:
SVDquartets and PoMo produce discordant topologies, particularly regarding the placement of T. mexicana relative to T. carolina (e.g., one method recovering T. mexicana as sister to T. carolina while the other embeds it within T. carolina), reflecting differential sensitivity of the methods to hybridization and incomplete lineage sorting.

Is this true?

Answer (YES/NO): NO